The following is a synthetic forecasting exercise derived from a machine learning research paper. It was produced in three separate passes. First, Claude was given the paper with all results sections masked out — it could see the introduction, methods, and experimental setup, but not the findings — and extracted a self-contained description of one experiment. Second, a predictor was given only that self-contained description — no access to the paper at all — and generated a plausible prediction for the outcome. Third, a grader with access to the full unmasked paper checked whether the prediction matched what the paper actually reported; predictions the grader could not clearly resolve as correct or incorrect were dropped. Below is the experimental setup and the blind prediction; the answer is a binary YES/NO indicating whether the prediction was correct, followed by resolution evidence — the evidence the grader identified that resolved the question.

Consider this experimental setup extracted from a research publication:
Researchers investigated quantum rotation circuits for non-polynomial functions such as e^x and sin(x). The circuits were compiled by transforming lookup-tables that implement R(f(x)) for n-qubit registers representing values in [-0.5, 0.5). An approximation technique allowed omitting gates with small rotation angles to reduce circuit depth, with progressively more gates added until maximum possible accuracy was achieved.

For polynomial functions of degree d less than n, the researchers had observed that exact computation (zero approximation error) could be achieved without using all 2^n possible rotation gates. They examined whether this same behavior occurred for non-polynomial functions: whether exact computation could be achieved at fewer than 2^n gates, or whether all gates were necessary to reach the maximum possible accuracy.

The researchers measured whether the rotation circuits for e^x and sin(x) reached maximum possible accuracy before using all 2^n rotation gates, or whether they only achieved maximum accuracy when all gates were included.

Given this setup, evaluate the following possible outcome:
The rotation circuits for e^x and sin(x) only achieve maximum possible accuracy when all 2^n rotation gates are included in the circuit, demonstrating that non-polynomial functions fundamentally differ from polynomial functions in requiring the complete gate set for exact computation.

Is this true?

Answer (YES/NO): YES